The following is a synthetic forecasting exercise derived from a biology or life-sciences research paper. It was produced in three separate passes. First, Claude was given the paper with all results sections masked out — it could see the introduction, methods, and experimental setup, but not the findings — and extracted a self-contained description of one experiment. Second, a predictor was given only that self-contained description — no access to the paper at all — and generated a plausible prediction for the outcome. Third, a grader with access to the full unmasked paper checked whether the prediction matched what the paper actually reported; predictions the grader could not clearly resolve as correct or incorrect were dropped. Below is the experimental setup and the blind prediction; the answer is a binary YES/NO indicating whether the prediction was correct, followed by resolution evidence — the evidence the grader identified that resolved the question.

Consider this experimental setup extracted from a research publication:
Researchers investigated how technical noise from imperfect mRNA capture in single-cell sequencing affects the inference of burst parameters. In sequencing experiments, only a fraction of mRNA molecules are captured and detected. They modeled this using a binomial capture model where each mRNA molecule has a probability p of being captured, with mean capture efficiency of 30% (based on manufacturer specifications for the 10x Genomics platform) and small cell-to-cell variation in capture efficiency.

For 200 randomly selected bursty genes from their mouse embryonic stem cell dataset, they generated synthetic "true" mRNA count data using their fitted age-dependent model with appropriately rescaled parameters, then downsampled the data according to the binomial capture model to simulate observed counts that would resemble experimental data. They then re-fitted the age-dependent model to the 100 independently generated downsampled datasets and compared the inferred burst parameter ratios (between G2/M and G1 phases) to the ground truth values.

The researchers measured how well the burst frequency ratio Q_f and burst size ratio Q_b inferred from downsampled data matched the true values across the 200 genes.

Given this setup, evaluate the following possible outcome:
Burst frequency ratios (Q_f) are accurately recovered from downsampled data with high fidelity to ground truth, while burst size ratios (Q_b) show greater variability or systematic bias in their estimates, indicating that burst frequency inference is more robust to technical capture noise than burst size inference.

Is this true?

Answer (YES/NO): NO